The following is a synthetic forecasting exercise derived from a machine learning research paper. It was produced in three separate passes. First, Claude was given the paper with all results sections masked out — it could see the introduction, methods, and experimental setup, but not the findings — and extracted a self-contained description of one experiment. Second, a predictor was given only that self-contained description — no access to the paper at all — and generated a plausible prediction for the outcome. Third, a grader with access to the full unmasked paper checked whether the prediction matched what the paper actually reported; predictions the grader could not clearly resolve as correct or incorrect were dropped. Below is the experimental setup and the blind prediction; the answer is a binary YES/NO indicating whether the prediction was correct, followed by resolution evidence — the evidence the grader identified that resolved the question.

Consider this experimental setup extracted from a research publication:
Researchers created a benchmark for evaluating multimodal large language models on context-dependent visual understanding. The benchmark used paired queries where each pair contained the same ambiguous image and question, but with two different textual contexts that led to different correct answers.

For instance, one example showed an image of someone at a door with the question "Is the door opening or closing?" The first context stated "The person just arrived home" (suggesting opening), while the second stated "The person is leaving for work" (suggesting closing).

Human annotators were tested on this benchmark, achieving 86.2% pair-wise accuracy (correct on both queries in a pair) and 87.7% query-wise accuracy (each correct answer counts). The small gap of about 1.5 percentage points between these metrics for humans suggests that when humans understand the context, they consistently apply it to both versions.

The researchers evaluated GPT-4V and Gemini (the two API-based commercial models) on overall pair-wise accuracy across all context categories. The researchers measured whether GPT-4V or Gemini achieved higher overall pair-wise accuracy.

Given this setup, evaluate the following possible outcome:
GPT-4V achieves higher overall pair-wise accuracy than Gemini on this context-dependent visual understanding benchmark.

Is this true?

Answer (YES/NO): YES